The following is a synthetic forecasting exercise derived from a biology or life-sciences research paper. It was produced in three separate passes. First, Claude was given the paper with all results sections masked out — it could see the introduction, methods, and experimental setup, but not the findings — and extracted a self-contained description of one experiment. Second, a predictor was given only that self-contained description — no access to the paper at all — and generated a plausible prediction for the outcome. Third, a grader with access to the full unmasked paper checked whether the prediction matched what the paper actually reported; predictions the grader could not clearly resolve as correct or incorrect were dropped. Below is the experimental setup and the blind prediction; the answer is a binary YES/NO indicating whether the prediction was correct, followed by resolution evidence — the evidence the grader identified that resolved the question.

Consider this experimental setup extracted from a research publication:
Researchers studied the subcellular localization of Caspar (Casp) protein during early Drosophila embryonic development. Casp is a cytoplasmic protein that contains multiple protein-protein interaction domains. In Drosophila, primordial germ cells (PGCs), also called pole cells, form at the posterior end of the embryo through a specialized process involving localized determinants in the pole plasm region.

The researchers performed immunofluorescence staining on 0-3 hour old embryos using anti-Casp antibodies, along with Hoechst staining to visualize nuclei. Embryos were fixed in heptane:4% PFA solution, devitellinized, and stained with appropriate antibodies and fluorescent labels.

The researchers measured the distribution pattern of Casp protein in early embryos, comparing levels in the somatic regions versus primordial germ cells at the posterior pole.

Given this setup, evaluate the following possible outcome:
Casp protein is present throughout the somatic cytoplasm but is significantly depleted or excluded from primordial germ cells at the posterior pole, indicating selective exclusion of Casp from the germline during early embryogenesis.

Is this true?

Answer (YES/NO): NO